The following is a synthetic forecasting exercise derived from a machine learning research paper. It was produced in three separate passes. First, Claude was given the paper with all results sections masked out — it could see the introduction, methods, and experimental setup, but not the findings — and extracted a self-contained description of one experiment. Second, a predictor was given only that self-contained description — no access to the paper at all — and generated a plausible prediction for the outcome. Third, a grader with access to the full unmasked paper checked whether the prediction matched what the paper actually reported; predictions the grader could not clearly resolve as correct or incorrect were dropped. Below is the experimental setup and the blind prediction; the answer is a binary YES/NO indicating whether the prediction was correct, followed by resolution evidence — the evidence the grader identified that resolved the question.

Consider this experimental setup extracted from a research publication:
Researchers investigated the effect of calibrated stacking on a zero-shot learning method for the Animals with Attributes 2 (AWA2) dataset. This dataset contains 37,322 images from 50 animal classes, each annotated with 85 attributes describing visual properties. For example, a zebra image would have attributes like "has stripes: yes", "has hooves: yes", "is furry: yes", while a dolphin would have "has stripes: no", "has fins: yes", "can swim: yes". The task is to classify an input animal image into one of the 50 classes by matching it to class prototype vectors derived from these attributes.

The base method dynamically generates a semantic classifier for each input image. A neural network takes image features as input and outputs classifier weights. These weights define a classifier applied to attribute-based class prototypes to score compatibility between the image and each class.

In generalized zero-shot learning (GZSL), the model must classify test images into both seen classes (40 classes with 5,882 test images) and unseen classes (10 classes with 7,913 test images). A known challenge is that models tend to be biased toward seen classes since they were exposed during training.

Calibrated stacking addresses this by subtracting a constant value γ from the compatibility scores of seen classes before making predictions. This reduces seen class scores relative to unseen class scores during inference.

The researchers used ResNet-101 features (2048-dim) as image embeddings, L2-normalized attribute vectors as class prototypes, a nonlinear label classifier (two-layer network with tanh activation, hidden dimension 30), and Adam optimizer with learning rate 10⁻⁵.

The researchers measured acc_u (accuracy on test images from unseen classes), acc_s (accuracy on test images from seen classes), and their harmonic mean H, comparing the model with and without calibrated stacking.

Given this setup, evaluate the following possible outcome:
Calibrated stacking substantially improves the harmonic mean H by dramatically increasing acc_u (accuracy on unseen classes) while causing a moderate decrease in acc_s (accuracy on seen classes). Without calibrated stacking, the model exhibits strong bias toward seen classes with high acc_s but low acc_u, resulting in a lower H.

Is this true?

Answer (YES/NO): NO